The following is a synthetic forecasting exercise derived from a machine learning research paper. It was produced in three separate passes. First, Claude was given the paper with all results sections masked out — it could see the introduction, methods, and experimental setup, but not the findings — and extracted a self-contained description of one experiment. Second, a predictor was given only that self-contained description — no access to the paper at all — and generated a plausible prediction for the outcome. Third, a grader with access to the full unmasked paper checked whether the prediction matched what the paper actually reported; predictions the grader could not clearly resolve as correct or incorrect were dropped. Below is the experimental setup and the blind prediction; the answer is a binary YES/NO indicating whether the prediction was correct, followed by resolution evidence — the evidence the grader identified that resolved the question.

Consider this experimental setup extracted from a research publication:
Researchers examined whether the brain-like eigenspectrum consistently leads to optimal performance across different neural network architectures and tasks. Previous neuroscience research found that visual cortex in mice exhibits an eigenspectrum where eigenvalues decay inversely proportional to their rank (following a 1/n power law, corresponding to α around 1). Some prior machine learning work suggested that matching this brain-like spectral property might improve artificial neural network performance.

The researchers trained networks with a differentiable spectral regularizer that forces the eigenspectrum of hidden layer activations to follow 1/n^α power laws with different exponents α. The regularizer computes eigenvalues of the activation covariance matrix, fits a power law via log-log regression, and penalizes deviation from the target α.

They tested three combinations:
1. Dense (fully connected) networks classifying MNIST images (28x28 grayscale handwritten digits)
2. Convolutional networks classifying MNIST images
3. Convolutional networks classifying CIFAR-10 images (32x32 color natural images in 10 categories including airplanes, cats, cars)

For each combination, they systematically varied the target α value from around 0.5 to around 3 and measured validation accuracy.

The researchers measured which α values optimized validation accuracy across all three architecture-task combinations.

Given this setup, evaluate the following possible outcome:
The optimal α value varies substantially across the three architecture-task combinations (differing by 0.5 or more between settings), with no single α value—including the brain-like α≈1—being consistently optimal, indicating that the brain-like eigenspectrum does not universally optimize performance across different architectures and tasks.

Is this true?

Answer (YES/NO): YES